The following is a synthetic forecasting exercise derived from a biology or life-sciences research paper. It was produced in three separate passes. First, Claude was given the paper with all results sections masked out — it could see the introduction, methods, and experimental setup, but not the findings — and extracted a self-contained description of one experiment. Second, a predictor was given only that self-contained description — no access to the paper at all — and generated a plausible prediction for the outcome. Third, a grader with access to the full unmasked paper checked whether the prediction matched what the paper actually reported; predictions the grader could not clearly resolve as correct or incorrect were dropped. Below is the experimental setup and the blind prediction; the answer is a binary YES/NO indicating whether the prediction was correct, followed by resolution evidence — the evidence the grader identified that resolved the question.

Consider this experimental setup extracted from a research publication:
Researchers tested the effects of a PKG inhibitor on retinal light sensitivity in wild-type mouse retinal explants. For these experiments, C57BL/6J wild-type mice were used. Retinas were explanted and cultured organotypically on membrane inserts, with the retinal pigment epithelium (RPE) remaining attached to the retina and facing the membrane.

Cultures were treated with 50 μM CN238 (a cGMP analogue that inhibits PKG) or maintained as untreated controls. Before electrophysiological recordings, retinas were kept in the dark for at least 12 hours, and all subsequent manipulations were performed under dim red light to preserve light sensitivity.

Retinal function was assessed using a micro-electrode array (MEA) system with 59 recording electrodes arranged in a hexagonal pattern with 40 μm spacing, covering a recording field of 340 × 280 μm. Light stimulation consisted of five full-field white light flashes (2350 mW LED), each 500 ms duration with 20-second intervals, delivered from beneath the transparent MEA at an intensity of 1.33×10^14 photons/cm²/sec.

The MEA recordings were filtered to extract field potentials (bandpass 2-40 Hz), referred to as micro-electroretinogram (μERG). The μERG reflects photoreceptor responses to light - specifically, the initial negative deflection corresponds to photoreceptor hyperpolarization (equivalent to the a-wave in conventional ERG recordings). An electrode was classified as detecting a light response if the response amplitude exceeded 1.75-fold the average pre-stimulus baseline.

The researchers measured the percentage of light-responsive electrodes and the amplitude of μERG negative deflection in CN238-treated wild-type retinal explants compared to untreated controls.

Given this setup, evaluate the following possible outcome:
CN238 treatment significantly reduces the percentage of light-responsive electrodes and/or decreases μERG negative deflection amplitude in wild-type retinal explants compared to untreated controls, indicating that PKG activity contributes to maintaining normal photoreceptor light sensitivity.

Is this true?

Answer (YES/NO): NO